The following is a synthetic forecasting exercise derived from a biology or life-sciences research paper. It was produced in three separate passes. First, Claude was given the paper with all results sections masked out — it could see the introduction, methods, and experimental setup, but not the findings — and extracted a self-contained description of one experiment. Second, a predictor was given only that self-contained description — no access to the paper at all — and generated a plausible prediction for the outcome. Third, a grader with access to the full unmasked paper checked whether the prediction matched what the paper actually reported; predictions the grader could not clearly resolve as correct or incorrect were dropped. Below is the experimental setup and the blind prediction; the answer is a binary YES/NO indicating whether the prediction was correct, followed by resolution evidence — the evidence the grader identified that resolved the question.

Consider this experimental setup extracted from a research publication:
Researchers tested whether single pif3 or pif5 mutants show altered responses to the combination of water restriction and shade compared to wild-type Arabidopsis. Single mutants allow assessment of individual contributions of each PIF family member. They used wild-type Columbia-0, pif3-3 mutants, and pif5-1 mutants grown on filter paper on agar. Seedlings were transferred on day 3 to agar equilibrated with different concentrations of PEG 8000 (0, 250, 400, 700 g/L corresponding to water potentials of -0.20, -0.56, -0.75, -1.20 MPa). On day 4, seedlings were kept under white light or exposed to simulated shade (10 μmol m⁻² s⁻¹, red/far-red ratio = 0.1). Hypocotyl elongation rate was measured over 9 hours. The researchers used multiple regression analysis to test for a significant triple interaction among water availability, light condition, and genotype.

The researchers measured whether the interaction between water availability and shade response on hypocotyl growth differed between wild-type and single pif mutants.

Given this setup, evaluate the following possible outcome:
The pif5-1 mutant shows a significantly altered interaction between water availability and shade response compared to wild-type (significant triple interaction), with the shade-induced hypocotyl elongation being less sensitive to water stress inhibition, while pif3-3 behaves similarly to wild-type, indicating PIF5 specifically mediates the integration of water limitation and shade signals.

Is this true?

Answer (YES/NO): NO